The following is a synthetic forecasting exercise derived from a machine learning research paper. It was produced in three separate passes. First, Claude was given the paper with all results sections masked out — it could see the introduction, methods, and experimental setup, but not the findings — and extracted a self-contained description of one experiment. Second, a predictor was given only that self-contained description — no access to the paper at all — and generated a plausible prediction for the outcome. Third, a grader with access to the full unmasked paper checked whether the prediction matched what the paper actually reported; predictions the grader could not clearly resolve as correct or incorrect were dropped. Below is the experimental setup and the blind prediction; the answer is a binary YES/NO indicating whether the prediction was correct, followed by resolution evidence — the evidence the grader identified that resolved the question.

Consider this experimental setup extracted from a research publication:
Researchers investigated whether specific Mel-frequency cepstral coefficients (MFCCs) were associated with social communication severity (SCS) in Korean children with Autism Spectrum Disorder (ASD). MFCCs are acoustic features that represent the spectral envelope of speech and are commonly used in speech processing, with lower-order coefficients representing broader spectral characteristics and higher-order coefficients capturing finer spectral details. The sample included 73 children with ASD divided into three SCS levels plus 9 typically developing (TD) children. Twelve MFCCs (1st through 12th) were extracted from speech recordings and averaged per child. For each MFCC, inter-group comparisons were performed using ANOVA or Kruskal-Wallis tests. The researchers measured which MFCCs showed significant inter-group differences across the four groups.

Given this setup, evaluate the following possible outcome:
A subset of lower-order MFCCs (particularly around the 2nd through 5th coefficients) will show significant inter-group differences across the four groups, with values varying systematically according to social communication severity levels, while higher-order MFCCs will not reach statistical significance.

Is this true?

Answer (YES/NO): NO